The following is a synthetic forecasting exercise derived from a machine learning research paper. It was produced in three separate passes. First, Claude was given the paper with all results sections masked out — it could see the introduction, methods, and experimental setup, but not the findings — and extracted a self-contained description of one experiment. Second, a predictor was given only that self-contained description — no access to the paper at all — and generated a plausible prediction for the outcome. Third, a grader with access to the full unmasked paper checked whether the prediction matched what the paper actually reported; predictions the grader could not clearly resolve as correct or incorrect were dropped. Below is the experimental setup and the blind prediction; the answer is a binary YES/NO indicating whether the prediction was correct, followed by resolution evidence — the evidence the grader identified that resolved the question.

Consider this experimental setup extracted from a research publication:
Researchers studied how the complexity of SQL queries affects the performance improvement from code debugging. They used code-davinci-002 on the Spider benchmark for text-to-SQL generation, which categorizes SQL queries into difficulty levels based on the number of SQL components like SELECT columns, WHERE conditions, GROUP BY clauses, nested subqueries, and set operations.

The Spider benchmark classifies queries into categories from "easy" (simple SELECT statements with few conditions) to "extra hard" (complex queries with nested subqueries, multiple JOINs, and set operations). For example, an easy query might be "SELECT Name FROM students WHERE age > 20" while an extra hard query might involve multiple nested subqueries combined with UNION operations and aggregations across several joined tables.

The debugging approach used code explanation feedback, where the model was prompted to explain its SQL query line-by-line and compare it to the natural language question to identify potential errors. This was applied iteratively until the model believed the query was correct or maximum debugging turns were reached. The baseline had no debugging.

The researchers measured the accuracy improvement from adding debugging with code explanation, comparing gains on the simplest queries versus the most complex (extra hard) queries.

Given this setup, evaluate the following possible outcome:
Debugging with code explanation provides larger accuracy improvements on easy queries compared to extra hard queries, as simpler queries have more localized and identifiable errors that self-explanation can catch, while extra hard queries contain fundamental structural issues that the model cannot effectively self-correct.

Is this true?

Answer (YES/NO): NO